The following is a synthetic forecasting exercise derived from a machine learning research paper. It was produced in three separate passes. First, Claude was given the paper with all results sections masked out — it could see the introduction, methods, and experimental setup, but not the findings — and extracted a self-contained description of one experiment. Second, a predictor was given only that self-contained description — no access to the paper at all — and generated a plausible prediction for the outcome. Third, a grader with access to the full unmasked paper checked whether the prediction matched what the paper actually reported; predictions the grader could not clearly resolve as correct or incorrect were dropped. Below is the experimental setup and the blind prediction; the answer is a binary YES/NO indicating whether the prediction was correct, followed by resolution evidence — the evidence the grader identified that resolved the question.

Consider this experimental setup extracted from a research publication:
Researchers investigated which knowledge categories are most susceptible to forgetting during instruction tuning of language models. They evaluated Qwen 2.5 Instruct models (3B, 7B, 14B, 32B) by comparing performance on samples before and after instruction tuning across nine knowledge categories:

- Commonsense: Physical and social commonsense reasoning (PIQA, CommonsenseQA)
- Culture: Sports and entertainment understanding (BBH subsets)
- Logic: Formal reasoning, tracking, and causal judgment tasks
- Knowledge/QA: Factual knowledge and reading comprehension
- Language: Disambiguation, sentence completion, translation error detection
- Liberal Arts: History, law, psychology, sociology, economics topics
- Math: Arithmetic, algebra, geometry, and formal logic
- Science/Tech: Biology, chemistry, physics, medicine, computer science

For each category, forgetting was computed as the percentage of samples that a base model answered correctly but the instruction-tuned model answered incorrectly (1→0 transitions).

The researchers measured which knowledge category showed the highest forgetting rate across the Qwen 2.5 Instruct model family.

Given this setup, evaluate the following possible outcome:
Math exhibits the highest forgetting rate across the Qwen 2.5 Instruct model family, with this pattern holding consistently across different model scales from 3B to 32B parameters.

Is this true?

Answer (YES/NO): NO